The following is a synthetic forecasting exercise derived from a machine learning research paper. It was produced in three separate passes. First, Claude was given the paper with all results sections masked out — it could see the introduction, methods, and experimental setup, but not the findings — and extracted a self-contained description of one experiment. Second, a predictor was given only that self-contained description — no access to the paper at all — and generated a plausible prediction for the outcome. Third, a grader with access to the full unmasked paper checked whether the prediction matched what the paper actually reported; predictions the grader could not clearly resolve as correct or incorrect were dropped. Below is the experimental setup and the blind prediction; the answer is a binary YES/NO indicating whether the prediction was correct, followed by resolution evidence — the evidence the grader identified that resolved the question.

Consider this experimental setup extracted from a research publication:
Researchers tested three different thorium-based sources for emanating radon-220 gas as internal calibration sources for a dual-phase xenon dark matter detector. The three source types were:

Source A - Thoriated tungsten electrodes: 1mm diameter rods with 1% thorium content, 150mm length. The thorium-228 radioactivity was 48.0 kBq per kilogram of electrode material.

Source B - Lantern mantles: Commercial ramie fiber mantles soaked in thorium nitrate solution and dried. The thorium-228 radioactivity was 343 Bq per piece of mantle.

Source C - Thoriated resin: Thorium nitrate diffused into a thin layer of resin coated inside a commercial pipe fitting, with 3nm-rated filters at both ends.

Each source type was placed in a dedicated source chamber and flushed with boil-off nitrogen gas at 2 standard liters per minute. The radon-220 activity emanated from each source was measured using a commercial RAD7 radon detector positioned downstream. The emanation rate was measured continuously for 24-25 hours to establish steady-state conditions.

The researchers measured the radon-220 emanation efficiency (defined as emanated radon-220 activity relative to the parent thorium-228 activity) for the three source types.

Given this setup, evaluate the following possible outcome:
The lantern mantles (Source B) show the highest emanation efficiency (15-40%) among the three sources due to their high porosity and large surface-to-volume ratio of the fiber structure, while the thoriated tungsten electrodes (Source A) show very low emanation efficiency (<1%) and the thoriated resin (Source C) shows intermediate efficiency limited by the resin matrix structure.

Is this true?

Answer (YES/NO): NO